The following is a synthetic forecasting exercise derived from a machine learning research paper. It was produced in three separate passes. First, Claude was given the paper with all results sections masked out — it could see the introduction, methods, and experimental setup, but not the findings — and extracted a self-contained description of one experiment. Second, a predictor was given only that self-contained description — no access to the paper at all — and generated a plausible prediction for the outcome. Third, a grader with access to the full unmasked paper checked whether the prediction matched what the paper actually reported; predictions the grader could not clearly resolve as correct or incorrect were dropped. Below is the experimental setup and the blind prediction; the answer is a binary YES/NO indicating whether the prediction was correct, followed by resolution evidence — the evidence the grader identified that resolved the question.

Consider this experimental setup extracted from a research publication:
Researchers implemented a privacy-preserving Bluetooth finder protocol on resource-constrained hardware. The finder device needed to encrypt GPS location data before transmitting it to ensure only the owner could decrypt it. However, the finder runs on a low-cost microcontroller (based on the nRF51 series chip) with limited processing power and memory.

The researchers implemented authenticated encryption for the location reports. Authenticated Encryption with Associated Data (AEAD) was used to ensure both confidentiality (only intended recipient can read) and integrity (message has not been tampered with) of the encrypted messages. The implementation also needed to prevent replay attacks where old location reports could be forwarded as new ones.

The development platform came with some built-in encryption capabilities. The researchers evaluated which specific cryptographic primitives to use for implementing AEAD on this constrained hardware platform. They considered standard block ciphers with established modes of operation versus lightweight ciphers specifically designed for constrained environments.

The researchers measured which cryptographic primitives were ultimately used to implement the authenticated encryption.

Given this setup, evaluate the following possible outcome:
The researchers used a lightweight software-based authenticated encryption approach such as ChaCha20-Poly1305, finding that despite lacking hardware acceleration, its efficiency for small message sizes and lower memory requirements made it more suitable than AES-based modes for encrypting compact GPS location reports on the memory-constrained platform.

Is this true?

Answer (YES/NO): NO